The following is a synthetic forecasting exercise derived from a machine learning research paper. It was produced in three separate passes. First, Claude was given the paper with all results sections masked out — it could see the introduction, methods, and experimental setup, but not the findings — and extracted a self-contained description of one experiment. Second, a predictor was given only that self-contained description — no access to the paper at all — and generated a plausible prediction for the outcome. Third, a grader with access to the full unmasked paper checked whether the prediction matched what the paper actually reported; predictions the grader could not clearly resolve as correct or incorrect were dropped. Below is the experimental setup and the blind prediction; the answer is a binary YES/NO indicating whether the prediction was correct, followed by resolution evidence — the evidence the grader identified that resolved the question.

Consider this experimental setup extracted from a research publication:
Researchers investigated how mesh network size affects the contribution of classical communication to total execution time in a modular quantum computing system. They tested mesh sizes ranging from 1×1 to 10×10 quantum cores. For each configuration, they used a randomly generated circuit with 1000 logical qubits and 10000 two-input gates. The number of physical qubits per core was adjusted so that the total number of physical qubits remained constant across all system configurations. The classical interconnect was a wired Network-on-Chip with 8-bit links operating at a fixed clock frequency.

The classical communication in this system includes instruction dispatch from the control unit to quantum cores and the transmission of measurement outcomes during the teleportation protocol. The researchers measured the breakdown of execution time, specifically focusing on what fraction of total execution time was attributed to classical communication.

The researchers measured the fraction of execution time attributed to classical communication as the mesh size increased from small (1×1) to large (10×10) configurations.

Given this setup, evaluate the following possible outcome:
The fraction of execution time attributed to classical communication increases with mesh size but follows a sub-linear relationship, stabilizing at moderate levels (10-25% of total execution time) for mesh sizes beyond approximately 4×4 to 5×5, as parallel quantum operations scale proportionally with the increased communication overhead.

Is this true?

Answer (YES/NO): NO